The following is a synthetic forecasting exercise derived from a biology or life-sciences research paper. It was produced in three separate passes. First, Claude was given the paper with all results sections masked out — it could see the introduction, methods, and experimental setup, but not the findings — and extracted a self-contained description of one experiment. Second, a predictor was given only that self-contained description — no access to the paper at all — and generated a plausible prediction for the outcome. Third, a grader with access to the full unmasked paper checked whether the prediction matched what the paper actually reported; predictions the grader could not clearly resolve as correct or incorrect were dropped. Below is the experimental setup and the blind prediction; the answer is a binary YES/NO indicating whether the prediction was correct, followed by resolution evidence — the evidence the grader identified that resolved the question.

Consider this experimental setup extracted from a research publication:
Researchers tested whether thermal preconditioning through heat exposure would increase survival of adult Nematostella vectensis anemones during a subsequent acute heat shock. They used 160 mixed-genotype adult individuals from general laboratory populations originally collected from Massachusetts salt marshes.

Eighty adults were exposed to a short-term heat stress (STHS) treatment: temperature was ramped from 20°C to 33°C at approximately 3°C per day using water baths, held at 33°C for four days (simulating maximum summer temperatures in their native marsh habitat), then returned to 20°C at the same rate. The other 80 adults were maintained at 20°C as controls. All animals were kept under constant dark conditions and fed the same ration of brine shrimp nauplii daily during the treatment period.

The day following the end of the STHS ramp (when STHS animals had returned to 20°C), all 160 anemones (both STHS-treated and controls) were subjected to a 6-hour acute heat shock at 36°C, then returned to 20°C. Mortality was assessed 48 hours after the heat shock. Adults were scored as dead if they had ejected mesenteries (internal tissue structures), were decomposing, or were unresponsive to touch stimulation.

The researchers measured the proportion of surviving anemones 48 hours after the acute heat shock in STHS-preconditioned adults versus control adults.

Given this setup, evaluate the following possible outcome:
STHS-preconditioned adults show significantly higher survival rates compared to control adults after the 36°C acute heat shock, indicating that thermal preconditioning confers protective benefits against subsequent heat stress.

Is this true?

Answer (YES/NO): YES